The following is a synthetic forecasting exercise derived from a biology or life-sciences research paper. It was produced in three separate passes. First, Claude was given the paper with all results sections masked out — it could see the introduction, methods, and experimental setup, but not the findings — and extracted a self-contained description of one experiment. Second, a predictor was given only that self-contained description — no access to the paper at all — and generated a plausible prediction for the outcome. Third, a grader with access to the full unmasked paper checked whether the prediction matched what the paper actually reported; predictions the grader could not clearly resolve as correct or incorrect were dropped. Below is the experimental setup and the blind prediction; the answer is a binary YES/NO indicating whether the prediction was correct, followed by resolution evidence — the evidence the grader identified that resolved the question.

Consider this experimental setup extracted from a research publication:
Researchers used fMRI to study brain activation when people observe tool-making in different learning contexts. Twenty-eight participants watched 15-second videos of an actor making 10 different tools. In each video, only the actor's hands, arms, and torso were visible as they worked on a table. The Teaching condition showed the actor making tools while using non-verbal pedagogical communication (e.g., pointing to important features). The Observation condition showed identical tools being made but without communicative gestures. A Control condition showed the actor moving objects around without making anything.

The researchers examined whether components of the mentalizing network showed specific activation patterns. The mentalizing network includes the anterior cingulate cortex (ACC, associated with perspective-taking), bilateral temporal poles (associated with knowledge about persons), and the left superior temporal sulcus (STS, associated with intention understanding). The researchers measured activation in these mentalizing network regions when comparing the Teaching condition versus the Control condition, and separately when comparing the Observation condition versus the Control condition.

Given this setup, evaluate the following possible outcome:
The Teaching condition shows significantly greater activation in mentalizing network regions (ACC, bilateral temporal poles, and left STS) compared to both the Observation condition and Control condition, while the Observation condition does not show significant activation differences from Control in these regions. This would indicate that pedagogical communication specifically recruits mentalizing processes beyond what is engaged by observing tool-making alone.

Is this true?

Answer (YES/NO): NO